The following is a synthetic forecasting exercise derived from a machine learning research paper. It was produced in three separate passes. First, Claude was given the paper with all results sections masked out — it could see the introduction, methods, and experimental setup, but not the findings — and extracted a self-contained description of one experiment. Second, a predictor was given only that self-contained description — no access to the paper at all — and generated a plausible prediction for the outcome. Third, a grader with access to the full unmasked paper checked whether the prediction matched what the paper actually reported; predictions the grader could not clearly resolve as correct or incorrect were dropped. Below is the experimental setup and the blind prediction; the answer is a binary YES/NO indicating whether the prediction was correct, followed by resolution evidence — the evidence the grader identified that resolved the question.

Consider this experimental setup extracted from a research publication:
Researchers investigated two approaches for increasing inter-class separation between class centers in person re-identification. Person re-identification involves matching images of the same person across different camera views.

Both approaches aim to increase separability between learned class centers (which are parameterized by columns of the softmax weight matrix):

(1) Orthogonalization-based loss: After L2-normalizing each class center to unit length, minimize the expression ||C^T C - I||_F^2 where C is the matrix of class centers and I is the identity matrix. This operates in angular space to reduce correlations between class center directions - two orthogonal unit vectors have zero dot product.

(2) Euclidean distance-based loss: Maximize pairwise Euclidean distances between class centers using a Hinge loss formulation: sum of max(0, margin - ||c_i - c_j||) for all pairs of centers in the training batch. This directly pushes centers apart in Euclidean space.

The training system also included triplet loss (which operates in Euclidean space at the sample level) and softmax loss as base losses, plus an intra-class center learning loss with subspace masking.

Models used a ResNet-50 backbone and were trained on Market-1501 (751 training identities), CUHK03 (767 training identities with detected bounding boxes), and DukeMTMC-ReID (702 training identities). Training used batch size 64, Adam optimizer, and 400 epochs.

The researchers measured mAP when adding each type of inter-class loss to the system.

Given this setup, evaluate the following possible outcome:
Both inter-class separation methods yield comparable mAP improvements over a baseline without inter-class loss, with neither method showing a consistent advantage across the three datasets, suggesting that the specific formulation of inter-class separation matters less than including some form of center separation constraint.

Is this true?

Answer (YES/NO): NO